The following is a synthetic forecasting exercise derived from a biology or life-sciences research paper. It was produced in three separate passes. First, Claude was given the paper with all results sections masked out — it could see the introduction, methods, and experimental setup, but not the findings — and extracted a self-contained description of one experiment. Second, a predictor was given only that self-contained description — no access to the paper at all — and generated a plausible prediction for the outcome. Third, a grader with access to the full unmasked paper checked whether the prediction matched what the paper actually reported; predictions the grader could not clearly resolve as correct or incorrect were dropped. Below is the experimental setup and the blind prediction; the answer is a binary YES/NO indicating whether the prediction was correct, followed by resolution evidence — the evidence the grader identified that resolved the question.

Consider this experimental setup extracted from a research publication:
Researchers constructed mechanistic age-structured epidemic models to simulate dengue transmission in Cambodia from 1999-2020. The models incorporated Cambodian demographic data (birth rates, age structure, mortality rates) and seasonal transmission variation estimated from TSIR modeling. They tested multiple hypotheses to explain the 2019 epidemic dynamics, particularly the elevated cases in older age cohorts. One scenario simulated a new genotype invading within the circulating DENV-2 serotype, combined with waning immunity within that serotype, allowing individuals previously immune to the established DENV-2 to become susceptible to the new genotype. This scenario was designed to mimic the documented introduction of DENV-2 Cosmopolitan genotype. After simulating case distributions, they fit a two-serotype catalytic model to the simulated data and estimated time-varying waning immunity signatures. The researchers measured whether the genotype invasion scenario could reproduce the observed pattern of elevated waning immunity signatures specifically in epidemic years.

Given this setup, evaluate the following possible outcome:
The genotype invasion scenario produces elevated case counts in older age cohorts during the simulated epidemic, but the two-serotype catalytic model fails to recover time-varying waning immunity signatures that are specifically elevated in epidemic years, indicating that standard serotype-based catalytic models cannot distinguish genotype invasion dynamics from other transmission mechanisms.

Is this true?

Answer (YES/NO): NO